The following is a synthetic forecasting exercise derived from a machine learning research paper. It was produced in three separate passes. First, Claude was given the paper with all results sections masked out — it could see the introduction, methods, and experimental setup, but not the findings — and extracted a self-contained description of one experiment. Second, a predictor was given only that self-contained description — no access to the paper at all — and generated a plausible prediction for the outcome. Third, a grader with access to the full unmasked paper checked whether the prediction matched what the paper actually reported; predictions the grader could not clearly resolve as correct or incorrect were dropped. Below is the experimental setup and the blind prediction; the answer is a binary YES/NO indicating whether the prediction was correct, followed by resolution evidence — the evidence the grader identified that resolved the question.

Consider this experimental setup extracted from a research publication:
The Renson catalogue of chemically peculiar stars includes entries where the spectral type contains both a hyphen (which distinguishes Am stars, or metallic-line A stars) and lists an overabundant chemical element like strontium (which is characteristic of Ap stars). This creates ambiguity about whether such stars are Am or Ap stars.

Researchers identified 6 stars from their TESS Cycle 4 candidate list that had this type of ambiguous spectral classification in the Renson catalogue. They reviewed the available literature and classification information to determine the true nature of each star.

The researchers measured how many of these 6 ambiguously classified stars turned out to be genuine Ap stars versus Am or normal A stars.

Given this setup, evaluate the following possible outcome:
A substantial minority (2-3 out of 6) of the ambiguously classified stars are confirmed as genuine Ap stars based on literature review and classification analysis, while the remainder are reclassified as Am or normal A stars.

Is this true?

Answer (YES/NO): NO